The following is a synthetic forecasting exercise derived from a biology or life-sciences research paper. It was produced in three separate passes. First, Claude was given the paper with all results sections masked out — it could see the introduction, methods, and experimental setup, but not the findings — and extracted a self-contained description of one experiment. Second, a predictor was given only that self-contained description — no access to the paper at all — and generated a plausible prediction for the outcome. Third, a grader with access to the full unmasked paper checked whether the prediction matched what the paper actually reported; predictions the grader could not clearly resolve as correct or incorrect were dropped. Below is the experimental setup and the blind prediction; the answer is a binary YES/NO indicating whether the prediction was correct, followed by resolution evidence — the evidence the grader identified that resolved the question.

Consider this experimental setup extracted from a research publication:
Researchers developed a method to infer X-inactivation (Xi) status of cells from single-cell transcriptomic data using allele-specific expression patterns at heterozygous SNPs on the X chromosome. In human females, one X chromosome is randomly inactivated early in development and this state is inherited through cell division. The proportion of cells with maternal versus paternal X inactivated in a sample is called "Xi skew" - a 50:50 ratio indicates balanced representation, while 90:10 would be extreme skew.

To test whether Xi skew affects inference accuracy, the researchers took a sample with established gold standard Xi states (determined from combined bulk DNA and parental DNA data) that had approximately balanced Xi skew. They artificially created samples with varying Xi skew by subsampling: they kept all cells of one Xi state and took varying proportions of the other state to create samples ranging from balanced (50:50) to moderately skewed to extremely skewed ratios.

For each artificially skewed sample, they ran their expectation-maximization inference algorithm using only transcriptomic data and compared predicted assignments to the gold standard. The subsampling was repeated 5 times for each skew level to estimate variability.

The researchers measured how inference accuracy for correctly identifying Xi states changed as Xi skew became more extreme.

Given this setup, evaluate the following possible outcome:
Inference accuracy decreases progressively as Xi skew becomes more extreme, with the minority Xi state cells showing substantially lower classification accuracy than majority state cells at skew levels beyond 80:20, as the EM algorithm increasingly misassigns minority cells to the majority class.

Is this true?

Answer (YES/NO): NO